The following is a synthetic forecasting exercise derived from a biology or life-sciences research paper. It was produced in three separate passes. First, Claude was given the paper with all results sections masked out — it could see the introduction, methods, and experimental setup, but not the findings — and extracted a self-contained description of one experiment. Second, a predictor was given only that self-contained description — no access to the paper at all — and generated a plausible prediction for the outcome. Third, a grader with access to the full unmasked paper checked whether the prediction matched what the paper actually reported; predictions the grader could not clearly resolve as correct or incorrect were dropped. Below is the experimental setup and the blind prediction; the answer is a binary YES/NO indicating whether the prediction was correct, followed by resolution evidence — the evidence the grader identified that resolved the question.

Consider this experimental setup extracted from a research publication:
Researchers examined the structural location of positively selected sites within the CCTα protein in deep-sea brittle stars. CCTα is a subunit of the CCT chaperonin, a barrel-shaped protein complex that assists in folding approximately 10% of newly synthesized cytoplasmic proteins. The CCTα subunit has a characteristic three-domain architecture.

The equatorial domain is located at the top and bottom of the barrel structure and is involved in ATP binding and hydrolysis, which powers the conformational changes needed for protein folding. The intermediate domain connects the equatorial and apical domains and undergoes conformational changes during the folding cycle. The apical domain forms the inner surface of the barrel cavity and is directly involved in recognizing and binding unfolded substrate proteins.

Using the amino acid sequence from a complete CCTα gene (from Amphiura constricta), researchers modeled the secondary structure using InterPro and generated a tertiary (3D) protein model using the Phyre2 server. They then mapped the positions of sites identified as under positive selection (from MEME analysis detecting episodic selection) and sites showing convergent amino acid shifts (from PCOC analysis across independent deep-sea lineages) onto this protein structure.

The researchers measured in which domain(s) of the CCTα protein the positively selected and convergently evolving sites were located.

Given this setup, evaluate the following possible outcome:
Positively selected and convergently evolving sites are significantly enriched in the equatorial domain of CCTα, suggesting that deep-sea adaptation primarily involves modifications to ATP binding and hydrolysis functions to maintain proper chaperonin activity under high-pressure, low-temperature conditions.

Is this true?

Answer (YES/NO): NO